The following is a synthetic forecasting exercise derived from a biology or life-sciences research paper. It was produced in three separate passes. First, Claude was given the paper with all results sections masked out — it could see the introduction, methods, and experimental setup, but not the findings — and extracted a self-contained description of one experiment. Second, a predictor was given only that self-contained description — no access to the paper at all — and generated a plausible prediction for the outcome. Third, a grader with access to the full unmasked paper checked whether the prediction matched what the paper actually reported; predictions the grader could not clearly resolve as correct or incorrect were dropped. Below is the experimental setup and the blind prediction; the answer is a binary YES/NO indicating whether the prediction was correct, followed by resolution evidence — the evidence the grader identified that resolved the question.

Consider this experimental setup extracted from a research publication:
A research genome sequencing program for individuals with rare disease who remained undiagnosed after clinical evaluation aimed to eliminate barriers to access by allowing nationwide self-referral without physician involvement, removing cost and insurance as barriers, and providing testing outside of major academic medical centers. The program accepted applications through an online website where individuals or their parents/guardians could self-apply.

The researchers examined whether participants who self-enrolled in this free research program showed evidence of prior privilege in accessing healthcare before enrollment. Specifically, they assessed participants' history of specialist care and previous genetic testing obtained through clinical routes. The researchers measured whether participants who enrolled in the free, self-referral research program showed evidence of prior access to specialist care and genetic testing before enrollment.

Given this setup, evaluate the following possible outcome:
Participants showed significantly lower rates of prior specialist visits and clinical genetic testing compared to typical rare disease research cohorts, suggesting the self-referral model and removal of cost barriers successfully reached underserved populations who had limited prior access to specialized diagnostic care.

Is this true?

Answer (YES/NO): NO